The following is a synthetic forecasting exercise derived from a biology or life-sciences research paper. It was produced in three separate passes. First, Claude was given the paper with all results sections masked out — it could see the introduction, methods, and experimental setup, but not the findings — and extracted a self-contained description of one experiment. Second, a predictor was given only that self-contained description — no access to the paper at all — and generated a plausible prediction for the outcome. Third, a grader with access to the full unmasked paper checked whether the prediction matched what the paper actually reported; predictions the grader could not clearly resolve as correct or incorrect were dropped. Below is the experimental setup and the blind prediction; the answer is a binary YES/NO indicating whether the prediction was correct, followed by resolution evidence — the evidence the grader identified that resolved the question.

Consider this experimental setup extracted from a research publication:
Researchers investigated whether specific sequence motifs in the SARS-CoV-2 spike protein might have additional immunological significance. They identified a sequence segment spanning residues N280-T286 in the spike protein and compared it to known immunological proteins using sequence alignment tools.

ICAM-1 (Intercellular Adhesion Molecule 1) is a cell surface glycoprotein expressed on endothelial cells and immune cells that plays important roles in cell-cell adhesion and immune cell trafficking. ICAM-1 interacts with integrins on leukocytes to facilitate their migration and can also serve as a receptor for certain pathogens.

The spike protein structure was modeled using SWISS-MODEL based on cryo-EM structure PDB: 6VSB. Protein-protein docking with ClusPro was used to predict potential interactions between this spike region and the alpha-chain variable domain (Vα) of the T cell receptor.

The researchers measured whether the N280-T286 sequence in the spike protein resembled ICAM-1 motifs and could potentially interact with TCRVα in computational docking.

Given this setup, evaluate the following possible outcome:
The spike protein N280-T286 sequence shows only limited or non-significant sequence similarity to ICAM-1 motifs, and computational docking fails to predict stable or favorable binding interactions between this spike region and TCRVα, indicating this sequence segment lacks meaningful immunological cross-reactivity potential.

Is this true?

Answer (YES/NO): NO